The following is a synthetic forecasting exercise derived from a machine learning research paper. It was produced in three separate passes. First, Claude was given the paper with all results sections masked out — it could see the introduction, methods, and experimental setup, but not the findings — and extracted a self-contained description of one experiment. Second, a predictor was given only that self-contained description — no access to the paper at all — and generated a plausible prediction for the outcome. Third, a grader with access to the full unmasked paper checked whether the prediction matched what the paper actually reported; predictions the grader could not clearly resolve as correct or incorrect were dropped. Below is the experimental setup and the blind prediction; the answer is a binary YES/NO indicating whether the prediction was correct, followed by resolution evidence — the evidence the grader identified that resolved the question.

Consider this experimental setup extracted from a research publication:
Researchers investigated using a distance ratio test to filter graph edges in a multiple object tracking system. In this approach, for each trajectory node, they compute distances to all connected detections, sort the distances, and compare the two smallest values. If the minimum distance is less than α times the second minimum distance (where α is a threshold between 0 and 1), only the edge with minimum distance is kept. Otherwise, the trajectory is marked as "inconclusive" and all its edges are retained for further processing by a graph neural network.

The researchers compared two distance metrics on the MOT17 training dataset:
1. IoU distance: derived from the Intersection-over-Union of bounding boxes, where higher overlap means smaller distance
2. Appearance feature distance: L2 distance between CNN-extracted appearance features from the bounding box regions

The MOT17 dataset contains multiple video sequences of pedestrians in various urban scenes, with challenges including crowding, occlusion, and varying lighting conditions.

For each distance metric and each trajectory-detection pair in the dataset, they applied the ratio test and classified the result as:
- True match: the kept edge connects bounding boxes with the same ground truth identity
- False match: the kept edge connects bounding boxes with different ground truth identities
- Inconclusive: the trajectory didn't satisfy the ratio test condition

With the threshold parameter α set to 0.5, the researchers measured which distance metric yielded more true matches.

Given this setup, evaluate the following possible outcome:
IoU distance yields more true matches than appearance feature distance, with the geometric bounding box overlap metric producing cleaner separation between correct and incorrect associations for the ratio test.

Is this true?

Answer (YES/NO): NO